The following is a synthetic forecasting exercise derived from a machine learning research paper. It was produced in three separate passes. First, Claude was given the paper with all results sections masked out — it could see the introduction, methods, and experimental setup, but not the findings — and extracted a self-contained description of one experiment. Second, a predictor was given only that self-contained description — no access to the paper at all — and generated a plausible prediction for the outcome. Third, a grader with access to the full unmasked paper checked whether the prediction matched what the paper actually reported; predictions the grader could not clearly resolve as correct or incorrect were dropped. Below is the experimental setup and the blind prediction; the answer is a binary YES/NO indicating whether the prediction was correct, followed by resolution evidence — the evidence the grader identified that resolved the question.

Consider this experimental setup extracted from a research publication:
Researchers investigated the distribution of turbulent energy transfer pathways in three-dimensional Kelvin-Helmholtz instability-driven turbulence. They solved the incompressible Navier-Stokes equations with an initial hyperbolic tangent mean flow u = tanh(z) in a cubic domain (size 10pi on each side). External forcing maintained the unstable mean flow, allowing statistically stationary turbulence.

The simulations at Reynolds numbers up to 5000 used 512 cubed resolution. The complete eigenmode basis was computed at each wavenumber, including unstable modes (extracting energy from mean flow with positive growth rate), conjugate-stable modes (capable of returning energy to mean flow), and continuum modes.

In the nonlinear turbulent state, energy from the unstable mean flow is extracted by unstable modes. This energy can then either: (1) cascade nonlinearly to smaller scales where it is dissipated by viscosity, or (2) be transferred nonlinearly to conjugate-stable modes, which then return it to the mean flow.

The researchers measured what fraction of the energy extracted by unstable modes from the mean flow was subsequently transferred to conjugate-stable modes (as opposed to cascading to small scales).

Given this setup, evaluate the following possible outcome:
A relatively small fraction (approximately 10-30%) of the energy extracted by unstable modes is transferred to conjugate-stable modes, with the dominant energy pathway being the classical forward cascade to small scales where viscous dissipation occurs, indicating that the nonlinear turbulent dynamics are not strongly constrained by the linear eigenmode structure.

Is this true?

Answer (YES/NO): NO